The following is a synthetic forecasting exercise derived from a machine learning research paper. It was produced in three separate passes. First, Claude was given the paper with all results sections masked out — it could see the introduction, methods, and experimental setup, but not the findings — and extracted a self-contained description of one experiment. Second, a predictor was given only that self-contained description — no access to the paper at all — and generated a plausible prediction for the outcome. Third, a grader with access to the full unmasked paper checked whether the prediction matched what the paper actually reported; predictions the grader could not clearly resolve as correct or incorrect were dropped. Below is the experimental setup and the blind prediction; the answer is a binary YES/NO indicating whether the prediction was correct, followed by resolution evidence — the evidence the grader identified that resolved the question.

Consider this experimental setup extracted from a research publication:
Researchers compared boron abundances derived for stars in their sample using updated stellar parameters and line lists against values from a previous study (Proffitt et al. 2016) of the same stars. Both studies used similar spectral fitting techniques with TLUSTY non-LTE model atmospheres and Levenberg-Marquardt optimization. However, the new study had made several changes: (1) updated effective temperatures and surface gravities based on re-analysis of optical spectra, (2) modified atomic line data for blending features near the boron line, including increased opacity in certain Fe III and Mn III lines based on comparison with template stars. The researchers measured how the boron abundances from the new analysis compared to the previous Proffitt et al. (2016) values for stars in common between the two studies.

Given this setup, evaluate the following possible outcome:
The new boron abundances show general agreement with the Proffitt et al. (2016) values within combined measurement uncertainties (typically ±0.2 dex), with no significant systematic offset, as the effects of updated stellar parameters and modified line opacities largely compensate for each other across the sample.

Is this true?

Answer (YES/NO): NO